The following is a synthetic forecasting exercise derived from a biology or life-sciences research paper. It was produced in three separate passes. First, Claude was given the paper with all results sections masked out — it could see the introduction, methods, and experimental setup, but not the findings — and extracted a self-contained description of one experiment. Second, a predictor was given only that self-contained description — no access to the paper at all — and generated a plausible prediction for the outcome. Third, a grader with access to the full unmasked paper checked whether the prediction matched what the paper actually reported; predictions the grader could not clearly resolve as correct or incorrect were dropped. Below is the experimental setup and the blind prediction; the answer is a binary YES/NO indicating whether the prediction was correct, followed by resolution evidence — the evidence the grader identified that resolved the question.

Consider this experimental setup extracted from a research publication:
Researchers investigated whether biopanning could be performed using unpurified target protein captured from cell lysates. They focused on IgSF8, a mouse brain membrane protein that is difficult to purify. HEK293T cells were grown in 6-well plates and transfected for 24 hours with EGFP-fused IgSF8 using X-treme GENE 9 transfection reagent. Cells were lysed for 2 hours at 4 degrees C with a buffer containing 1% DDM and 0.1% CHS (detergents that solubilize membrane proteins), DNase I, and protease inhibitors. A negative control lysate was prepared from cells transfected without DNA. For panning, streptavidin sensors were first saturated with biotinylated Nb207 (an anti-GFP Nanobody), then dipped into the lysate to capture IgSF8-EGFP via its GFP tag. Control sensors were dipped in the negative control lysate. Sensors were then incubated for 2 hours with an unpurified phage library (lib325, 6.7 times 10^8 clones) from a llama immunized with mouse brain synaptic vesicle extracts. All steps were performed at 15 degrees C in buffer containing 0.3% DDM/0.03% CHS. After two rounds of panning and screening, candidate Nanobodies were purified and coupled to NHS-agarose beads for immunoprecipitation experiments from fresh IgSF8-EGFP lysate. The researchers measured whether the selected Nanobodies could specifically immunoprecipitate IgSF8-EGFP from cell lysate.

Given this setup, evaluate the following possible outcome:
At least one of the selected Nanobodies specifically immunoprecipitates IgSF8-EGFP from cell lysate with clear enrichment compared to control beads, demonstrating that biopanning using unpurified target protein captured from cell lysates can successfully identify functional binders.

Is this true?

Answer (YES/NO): YES